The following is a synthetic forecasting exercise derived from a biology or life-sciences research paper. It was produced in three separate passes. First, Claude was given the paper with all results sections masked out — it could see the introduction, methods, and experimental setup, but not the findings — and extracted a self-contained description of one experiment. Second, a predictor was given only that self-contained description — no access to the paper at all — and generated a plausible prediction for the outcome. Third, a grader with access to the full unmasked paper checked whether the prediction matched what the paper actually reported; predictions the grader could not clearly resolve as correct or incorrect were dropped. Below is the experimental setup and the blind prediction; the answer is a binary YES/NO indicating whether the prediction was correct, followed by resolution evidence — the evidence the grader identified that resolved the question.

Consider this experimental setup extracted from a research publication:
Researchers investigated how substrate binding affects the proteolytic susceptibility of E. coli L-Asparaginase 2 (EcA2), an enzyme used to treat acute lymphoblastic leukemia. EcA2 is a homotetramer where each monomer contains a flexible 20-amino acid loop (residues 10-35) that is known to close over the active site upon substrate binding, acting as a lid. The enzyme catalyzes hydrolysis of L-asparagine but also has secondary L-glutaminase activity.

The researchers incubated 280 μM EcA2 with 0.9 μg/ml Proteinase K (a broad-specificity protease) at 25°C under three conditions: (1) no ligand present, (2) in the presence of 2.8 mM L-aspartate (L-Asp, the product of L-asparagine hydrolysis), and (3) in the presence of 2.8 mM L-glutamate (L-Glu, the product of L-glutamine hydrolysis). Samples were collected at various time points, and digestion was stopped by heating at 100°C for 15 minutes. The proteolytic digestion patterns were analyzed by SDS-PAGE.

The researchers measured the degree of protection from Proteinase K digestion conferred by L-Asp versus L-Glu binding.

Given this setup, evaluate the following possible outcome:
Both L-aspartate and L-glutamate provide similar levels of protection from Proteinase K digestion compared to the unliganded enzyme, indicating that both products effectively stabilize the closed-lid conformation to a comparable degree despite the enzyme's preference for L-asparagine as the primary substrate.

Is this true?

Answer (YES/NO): NO